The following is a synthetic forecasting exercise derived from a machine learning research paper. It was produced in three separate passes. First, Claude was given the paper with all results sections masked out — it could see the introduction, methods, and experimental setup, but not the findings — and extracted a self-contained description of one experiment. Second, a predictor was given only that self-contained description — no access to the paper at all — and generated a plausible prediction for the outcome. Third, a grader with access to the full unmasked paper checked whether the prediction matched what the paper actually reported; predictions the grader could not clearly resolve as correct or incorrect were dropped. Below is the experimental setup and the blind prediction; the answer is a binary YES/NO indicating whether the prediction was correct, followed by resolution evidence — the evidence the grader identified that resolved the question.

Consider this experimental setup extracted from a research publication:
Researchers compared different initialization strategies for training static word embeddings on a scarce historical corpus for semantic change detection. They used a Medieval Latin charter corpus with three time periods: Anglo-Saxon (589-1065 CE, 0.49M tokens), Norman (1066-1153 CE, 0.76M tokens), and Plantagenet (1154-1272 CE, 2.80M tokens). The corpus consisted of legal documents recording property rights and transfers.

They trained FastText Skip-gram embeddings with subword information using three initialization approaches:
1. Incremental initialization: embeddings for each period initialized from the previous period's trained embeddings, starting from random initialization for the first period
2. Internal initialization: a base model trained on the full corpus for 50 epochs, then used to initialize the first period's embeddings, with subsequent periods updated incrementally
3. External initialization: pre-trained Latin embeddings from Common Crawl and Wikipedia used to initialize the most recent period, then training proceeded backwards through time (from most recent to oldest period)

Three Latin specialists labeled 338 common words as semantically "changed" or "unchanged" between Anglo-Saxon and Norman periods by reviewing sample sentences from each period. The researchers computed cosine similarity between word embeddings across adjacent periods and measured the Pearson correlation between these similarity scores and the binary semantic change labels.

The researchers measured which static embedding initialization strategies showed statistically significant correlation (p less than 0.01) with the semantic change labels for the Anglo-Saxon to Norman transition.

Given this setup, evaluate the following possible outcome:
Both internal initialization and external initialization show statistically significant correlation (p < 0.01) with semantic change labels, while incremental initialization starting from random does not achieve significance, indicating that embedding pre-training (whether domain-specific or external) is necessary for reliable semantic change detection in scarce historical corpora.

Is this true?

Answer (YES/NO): NO